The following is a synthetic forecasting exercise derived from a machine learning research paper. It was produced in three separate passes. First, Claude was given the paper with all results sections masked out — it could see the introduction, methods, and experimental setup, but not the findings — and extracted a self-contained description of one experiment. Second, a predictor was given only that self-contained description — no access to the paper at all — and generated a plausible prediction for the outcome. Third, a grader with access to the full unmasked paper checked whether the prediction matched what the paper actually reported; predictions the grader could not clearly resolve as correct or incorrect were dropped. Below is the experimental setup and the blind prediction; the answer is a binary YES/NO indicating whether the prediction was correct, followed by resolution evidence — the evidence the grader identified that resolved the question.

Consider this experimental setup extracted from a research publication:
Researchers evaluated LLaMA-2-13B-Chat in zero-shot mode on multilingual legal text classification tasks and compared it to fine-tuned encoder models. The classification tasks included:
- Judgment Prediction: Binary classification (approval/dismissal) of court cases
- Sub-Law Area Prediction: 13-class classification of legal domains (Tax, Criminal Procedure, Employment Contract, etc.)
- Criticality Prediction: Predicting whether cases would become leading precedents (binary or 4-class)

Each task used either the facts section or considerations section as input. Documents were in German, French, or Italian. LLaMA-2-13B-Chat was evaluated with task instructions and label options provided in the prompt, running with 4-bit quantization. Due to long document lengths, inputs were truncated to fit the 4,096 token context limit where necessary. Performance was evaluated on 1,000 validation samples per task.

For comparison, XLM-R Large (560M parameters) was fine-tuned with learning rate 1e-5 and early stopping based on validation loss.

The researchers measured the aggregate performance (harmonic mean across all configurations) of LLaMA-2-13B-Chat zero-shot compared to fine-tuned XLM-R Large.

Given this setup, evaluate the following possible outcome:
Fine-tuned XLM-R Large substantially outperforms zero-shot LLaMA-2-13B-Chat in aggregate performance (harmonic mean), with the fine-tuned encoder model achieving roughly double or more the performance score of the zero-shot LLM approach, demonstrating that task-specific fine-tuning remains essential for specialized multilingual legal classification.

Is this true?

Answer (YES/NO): YES